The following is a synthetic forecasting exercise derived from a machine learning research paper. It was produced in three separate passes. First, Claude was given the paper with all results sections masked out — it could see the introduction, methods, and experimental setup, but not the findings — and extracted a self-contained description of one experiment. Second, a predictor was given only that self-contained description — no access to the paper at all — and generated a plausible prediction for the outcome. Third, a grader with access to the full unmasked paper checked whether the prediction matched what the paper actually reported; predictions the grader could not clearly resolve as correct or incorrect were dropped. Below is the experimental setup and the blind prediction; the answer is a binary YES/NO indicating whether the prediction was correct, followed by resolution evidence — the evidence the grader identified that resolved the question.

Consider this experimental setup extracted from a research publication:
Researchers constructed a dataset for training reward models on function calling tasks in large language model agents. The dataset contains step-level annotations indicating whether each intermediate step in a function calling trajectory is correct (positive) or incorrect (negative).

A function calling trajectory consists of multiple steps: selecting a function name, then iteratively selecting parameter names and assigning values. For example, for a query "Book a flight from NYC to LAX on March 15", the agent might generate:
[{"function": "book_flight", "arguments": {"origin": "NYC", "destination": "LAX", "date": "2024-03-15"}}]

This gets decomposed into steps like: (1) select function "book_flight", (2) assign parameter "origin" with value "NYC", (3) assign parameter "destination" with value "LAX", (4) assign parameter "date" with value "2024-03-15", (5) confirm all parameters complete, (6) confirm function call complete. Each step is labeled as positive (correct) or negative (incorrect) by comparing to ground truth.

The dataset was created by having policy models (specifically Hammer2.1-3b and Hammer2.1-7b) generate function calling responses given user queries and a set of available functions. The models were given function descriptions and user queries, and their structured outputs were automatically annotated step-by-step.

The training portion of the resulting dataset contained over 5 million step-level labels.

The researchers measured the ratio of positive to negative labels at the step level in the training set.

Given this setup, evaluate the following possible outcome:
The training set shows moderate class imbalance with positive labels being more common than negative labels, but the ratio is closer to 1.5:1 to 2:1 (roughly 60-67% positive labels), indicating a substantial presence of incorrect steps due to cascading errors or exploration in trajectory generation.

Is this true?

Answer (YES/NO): NO